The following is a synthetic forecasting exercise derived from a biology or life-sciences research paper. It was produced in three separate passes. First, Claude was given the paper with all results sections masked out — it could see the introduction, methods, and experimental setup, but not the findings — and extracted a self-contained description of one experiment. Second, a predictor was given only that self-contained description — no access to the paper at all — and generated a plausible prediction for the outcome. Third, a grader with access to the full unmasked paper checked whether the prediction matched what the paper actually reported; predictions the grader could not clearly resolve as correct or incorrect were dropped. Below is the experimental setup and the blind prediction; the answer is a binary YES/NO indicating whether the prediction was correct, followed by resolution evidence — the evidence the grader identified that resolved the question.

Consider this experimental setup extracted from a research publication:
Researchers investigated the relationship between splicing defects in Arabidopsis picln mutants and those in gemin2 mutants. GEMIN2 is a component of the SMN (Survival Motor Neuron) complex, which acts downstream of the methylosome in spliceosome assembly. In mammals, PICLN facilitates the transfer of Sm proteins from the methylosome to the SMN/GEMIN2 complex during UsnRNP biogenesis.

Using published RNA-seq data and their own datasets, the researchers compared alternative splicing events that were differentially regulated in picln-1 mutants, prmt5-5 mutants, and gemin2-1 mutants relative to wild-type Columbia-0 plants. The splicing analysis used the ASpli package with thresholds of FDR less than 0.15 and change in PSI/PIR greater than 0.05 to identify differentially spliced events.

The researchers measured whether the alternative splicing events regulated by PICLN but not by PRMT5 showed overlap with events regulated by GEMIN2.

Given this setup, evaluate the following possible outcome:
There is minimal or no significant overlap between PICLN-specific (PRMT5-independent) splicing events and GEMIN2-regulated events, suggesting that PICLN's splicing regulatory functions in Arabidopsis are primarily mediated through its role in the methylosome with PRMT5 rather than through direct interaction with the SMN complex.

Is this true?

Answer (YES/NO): NO